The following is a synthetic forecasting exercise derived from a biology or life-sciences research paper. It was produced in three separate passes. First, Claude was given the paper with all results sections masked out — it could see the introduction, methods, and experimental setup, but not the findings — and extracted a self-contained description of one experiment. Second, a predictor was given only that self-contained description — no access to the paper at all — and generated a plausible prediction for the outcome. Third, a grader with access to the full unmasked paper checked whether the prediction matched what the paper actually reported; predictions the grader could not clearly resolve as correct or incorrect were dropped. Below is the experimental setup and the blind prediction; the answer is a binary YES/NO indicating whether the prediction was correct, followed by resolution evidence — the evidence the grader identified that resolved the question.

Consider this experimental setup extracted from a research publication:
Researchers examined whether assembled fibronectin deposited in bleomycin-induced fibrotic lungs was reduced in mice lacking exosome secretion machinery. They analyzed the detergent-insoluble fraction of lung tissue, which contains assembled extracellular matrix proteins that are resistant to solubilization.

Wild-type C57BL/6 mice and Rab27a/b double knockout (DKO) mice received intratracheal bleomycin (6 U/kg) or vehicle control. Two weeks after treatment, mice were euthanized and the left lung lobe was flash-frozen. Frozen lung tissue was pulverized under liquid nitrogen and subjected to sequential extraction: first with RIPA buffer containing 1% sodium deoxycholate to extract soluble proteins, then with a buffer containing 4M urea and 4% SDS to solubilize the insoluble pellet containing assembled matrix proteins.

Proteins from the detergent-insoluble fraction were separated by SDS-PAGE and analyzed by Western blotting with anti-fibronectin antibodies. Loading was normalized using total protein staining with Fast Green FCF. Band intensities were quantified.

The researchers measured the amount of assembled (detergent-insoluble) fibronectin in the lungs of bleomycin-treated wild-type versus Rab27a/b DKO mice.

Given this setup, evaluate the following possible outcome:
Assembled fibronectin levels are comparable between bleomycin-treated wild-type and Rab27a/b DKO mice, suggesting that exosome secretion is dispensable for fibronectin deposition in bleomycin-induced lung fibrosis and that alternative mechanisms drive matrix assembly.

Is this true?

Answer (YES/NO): NO